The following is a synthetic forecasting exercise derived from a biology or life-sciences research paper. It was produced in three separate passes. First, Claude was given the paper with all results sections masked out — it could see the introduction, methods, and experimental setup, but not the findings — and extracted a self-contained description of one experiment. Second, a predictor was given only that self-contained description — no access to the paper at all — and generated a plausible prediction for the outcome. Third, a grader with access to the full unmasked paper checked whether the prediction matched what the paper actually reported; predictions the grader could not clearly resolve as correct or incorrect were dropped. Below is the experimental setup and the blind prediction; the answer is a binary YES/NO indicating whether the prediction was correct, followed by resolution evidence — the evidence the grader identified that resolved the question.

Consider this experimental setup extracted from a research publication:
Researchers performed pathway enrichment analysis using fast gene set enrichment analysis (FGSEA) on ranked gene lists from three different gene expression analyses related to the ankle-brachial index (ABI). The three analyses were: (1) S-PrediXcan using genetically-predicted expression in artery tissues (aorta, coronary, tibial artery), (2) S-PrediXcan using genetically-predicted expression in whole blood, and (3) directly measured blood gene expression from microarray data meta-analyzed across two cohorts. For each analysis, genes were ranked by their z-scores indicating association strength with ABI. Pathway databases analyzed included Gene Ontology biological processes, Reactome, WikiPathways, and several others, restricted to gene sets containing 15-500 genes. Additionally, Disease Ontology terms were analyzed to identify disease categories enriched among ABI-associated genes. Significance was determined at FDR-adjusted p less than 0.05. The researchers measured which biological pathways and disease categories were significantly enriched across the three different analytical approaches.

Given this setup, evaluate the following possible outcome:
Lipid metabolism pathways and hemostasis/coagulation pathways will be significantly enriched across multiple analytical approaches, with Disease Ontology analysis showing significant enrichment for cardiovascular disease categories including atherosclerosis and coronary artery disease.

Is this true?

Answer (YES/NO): NO